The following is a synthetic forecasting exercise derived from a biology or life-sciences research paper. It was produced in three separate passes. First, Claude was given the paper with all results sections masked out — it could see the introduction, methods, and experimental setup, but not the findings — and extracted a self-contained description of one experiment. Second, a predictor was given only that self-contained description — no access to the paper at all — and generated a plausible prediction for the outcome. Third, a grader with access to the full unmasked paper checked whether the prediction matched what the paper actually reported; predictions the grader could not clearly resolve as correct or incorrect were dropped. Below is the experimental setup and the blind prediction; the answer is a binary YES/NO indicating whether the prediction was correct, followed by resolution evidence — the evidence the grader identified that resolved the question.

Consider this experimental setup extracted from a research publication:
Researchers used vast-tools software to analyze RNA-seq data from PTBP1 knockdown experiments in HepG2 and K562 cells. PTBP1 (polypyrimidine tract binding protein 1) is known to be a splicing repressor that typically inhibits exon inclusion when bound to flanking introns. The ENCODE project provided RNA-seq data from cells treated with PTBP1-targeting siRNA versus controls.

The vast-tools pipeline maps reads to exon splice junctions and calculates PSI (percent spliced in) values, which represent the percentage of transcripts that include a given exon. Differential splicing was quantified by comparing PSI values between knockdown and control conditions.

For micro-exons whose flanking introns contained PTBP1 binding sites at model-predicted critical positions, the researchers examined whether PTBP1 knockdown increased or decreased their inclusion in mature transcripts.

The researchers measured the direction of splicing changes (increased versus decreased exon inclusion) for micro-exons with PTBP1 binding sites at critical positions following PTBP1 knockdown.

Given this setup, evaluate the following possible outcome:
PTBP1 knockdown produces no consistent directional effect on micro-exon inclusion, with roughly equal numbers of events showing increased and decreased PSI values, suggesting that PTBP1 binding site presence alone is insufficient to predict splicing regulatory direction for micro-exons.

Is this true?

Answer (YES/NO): NO